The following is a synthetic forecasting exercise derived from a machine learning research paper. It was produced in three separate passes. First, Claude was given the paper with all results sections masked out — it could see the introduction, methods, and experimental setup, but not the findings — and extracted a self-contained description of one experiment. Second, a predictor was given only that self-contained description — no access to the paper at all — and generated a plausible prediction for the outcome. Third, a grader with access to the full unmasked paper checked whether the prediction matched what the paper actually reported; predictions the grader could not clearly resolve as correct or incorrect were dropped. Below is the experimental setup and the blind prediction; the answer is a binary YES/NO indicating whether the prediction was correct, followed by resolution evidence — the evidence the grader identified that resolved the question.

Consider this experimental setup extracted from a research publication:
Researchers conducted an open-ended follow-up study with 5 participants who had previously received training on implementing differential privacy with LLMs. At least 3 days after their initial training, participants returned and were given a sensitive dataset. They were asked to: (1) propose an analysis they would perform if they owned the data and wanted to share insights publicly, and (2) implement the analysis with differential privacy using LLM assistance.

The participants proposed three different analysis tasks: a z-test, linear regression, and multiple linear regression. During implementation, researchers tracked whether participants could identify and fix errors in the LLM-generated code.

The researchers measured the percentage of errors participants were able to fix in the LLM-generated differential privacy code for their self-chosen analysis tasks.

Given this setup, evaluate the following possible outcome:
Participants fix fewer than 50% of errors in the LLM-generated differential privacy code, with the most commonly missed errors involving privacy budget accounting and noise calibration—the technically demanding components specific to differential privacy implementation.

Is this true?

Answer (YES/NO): NO